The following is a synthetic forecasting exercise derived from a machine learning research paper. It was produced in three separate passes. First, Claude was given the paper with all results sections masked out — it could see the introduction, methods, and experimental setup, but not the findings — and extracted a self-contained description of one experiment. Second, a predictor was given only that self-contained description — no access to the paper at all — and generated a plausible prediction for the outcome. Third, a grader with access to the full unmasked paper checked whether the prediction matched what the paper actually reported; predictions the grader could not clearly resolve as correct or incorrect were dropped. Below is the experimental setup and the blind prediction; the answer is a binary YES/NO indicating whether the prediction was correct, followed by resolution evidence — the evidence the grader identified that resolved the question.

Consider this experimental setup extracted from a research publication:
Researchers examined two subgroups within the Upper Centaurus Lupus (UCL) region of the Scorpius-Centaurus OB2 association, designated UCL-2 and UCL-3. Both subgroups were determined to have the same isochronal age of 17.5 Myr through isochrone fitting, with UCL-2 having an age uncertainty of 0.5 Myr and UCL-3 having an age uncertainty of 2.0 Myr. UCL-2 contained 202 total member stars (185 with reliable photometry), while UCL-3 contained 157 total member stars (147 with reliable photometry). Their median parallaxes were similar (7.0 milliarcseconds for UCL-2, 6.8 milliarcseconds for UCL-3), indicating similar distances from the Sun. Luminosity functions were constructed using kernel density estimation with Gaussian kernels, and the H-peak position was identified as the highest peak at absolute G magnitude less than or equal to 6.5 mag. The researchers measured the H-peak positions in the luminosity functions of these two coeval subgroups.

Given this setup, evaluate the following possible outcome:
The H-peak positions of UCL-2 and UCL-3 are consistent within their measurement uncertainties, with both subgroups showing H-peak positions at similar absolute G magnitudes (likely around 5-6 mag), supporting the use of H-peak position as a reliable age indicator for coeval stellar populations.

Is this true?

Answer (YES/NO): NO